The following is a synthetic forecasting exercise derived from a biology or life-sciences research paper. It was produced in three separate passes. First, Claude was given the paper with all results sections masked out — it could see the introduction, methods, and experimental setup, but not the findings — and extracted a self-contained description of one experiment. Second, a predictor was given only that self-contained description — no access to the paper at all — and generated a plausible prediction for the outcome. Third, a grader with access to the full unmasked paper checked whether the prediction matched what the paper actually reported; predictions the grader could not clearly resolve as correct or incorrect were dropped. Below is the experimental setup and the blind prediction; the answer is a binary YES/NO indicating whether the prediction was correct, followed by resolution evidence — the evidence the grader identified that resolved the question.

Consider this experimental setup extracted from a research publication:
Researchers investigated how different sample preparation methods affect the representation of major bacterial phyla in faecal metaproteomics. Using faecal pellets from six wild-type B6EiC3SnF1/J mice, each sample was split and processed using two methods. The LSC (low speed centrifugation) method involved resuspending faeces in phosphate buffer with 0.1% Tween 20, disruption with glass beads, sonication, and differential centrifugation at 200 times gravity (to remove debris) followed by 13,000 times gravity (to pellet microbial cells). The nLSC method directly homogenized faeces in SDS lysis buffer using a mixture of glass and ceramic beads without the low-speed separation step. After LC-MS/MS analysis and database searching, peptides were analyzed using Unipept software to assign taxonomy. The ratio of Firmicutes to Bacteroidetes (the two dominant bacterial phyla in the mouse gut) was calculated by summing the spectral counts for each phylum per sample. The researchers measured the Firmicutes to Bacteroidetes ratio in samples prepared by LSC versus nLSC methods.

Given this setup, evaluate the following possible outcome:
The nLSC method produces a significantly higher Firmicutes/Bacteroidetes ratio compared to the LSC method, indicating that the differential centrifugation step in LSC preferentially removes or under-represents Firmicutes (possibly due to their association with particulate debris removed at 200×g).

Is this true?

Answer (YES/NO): YES